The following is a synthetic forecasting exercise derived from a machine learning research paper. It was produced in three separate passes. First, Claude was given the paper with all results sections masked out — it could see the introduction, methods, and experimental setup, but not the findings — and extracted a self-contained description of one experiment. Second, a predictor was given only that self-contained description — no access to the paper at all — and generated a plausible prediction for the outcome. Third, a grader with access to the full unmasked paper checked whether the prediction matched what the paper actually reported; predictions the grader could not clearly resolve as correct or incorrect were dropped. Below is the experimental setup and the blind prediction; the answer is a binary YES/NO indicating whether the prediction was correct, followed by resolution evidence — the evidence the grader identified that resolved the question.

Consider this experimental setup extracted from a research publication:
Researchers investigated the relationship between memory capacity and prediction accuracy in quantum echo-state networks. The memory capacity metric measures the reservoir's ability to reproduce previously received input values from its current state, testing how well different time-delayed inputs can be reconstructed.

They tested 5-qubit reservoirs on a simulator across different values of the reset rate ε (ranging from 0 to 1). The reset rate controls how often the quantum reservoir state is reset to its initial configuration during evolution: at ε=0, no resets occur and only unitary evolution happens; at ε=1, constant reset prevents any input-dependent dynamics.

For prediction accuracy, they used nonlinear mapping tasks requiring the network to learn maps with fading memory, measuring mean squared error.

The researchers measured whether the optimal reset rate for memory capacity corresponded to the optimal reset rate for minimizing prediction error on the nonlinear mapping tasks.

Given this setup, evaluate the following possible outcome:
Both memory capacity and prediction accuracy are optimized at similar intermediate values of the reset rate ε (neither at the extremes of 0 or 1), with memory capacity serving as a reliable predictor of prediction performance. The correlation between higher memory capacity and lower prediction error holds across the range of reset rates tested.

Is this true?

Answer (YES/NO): YES